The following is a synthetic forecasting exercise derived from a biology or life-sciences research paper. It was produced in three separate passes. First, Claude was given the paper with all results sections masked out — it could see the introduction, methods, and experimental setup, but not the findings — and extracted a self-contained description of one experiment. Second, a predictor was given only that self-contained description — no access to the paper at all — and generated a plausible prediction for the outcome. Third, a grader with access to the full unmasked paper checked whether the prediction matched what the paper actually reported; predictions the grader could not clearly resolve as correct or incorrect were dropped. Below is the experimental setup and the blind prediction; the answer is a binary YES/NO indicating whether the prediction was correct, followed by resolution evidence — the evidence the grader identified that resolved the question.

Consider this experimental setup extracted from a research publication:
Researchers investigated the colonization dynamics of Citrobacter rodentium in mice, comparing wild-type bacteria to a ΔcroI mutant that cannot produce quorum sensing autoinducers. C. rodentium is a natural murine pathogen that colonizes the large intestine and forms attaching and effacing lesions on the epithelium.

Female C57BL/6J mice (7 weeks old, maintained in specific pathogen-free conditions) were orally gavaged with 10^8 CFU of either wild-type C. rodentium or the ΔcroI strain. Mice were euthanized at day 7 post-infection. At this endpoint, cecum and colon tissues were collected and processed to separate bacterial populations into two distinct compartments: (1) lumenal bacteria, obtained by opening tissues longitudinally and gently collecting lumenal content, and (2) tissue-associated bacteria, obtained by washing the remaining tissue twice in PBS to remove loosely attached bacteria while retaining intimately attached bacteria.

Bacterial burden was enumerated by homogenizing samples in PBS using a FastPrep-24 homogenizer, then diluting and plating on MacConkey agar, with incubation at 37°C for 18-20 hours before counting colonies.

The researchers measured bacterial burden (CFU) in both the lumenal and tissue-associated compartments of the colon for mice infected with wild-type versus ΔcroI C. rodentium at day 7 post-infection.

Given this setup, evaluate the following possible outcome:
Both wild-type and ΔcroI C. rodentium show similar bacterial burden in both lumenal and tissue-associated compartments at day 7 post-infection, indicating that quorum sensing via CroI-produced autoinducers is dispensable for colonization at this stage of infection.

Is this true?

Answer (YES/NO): YES